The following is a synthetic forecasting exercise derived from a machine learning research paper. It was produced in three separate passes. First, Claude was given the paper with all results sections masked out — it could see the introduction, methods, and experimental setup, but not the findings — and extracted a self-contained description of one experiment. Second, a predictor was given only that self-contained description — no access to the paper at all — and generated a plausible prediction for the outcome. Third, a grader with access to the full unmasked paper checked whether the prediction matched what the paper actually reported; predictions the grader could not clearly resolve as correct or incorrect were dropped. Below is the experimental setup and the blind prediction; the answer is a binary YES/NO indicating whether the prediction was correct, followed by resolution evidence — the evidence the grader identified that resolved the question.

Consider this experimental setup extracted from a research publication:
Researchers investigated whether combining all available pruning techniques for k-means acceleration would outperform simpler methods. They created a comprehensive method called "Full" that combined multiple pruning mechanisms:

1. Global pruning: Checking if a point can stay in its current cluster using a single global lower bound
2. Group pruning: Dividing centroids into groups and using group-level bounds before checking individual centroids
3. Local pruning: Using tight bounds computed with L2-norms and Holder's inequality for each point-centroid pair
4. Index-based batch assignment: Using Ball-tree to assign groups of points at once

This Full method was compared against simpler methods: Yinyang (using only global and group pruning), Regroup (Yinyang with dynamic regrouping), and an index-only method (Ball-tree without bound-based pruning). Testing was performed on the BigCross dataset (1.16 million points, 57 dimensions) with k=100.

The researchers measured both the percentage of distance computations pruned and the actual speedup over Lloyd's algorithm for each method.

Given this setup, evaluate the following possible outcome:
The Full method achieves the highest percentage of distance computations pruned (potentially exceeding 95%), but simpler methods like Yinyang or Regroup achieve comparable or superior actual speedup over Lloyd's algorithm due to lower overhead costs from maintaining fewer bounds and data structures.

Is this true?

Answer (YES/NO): YES